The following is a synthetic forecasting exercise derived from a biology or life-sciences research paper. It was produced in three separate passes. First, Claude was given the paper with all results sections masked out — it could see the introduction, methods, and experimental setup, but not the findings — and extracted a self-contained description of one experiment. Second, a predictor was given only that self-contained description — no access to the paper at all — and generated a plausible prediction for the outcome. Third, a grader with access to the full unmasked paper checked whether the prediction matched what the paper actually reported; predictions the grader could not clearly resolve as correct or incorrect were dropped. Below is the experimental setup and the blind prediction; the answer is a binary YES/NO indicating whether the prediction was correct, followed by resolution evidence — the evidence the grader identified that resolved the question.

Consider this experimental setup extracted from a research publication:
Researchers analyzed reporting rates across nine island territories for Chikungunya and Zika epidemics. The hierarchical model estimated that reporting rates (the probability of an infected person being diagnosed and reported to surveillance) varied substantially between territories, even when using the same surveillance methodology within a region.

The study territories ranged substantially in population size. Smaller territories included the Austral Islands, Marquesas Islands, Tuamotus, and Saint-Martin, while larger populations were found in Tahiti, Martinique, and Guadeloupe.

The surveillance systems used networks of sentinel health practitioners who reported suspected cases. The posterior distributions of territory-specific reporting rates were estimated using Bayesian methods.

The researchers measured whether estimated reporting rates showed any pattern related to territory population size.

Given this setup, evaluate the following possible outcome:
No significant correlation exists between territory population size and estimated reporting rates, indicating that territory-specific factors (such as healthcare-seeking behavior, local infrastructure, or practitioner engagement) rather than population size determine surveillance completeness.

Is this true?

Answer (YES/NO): NO